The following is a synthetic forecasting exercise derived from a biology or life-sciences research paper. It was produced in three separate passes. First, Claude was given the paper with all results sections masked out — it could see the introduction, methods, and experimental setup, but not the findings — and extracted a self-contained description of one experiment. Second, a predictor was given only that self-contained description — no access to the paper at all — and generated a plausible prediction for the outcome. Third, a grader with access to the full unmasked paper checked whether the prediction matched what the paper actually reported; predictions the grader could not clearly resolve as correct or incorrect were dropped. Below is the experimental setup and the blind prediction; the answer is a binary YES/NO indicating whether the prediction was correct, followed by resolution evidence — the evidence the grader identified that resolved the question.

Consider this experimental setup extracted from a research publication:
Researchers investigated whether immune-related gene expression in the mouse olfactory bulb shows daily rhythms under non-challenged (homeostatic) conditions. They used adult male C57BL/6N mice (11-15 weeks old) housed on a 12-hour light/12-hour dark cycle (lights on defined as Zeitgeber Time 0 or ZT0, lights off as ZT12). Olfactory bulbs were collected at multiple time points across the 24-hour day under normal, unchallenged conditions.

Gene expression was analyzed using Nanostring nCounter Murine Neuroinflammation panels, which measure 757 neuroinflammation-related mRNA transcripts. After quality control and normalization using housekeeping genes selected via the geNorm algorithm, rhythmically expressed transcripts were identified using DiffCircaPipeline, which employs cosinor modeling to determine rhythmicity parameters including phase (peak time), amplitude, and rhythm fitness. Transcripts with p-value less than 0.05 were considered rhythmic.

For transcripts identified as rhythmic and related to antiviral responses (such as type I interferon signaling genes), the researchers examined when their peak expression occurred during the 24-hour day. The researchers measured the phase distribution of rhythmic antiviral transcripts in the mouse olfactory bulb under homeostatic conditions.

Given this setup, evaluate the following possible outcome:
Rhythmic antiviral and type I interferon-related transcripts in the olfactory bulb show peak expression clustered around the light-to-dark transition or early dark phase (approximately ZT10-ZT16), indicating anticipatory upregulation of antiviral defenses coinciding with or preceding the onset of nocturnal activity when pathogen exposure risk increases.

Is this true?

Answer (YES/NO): YES